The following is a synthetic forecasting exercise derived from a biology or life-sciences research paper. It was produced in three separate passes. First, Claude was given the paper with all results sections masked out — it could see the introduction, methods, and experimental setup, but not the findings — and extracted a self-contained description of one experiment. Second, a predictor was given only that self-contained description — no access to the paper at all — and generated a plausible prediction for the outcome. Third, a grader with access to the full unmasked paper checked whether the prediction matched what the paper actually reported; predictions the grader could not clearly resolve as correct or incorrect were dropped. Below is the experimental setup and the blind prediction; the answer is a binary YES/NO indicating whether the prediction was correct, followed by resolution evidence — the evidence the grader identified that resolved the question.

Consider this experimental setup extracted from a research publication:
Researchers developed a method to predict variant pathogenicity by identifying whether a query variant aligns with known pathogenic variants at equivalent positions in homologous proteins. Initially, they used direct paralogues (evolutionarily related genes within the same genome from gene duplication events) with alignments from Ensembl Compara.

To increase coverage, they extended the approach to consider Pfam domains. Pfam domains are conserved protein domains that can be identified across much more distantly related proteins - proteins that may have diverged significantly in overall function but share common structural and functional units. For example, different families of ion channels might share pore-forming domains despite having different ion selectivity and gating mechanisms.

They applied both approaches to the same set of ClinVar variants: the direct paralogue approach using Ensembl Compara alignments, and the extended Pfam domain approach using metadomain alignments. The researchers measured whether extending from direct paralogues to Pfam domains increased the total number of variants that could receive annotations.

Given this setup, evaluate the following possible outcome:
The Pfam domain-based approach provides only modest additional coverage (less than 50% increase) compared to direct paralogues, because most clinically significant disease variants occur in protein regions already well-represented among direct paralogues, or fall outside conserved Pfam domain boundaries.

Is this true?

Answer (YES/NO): NO